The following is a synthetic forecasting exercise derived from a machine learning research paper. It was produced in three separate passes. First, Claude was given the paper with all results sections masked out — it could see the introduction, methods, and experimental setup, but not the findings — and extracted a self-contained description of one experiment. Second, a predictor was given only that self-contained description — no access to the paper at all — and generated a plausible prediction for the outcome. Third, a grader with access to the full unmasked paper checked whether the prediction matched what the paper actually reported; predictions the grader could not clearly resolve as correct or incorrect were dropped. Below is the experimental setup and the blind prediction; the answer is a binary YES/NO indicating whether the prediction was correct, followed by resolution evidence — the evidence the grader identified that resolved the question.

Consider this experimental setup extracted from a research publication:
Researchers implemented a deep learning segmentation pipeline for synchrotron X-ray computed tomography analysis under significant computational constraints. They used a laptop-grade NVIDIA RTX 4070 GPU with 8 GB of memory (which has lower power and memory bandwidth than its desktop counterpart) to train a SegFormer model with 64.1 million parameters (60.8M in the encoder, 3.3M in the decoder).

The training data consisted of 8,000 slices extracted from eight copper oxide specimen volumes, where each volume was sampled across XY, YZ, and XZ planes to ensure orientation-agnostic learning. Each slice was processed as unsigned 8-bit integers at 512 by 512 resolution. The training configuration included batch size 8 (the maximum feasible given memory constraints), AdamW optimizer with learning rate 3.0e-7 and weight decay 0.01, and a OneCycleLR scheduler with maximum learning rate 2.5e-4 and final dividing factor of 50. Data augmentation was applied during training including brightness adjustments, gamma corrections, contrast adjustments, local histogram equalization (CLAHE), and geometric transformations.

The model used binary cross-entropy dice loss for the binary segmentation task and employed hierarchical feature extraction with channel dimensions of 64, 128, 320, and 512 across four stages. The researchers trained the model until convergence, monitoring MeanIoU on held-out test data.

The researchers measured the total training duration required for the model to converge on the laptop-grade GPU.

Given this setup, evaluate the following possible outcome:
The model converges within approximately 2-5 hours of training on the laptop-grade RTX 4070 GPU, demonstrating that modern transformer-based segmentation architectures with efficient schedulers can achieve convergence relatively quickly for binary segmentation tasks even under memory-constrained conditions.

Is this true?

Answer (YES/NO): NO